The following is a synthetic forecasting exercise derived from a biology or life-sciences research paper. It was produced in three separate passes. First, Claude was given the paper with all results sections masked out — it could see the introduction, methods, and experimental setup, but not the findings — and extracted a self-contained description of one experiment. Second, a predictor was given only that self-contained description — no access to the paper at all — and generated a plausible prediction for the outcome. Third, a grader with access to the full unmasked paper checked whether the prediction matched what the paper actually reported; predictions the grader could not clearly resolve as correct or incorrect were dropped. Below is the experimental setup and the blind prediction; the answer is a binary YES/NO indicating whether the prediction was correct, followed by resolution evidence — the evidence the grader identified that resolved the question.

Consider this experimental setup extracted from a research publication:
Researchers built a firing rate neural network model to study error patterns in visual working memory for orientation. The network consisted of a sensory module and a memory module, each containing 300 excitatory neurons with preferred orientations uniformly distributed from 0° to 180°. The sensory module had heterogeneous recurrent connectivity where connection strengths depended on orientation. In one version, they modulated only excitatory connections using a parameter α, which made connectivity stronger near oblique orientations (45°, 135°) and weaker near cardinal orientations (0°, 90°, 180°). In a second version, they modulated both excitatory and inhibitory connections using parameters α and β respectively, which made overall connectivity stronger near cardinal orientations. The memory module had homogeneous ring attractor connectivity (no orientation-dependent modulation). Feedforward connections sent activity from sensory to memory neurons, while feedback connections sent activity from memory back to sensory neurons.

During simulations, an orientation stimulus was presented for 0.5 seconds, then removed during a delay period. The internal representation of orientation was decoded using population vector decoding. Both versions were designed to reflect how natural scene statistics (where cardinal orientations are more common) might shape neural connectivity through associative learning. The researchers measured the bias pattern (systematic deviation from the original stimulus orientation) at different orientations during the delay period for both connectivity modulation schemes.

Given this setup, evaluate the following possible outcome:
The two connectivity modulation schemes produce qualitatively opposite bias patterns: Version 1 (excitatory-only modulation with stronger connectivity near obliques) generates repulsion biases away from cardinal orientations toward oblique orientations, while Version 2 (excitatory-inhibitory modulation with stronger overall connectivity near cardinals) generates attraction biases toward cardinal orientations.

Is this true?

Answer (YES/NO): NO